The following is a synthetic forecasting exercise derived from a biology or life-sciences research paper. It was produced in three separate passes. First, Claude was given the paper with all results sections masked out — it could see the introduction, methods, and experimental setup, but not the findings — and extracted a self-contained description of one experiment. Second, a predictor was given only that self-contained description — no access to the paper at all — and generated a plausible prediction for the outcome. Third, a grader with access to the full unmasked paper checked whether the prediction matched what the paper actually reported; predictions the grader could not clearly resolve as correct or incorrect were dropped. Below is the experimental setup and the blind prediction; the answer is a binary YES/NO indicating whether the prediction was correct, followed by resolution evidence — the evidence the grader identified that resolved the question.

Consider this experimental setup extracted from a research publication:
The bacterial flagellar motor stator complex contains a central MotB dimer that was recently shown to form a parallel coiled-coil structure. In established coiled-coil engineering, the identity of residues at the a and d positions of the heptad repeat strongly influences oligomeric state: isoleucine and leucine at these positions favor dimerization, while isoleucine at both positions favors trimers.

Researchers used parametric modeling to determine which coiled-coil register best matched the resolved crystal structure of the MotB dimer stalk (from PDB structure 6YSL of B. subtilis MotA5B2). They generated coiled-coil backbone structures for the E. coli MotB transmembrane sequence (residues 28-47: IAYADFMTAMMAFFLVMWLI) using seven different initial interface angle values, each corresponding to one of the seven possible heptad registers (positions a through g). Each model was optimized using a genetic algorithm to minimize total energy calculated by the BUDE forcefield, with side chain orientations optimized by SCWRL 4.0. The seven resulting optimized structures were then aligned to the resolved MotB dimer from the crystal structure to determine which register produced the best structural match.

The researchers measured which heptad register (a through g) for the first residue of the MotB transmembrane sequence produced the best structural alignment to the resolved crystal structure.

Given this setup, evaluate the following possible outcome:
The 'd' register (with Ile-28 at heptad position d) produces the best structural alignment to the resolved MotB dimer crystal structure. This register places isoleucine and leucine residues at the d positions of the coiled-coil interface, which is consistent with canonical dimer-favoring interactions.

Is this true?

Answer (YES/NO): NO